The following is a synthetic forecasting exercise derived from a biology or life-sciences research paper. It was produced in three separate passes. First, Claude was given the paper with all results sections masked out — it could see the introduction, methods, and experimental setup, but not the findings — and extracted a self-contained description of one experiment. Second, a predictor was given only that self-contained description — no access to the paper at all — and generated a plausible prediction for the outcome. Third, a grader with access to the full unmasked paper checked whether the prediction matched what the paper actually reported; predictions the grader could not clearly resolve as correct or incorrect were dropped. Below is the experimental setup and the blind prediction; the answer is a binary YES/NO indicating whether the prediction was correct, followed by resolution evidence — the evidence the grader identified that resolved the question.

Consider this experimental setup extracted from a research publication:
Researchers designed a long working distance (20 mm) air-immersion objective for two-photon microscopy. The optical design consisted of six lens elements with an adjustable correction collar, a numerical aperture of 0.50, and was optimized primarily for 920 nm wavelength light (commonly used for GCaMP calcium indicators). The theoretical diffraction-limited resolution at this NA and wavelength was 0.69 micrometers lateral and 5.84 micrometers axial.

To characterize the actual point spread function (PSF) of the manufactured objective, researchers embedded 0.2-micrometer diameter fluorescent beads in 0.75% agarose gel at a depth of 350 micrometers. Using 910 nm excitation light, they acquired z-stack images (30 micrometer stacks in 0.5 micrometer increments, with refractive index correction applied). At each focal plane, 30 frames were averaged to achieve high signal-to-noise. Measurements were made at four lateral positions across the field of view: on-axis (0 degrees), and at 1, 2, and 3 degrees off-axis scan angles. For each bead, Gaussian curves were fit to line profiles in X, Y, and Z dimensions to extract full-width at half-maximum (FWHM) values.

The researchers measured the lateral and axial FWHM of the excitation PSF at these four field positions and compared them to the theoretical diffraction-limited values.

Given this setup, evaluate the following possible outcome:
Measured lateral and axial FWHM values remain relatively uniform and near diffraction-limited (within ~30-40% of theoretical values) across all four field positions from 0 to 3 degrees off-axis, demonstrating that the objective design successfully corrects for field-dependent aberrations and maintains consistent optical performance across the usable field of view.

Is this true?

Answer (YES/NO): YES